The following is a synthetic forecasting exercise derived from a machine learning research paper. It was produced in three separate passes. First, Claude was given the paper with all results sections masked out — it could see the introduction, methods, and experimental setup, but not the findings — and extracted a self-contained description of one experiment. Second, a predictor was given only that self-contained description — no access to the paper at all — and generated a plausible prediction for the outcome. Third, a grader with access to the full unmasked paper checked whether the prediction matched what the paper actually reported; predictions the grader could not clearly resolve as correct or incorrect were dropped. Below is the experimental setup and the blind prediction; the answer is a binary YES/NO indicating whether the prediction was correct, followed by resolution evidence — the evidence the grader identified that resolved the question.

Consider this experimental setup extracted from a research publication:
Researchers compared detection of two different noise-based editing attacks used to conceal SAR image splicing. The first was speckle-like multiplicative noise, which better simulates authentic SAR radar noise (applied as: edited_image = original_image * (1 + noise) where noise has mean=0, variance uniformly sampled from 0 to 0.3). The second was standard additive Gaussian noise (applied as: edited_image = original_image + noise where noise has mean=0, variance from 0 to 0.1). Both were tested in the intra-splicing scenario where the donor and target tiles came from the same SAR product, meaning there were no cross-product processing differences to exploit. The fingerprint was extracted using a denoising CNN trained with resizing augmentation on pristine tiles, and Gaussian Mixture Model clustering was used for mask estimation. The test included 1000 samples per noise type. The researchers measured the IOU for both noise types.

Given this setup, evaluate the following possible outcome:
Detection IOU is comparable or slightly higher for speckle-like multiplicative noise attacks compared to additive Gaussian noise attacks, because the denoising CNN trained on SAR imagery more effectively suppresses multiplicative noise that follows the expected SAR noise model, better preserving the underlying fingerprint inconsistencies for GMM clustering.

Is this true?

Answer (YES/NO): YES